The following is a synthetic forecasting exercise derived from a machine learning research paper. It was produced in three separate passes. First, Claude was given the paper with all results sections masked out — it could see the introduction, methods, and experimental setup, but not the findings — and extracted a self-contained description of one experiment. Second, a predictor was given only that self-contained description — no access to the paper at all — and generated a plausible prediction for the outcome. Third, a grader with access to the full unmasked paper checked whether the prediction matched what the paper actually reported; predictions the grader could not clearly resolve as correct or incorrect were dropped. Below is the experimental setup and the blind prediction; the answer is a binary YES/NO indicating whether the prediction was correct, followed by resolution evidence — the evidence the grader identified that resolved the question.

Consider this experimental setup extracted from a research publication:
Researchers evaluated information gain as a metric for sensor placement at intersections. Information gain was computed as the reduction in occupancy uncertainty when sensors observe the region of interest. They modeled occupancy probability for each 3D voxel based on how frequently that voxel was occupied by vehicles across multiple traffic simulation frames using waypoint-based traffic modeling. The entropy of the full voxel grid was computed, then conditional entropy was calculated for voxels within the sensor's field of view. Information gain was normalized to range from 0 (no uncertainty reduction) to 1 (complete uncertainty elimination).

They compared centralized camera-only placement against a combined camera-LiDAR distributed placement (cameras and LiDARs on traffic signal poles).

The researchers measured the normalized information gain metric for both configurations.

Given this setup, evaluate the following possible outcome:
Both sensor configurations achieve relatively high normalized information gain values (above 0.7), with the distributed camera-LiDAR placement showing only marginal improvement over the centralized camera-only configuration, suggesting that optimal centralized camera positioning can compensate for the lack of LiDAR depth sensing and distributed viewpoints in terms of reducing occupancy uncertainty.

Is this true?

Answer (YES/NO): NO